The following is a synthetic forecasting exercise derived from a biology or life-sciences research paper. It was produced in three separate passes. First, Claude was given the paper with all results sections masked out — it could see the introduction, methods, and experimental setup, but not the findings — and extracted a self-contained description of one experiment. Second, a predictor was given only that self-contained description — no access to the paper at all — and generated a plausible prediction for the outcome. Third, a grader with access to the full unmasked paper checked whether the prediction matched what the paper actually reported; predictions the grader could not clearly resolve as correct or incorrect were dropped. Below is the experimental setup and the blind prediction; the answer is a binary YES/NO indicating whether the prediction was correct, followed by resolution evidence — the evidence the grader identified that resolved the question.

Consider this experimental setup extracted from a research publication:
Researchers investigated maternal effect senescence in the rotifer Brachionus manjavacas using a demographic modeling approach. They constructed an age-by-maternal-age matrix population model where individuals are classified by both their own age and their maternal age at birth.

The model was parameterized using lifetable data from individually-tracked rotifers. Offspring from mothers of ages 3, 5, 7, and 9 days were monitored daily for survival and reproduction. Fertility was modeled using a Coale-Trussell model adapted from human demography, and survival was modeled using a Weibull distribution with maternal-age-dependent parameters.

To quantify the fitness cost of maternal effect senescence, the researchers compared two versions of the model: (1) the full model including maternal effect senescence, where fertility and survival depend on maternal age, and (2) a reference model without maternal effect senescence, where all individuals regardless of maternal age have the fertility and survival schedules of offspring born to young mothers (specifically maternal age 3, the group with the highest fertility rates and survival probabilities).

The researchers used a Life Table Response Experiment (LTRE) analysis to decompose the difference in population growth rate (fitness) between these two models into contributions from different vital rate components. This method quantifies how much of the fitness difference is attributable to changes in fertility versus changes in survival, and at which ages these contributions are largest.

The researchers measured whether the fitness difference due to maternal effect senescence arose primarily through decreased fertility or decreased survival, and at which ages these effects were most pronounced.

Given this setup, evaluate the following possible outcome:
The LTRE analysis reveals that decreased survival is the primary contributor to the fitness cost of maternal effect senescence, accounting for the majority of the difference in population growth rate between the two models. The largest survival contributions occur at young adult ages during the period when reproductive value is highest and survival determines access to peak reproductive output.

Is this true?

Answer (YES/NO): NO